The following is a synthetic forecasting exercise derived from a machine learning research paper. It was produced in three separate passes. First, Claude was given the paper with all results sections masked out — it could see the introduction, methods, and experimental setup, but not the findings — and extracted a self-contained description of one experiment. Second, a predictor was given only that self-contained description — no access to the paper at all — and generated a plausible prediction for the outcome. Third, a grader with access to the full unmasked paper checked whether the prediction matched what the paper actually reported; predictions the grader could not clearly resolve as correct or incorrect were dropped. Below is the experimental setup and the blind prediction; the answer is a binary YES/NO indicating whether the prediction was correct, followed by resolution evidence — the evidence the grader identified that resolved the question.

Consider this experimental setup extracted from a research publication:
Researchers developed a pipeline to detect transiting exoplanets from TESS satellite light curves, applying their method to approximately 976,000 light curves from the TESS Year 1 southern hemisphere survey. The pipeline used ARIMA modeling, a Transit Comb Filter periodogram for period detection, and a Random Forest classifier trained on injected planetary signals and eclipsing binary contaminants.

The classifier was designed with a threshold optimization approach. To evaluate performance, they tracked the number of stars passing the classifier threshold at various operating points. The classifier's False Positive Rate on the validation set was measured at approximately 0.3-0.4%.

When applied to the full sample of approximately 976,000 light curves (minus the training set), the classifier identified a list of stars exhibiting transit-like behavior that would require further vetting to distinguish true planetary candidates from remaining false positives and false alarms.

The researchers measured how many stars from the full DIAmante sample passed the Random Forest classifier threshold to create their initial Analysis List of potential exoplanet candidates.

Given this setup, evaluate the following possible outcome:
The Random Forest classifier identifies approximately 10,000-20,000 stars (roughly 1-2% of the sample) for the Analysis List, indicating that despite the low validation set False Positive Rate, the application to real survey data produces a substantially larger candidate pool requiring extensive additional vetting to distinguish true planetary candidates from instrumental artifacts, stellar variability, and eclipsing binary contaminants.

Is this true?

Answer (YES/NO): NO